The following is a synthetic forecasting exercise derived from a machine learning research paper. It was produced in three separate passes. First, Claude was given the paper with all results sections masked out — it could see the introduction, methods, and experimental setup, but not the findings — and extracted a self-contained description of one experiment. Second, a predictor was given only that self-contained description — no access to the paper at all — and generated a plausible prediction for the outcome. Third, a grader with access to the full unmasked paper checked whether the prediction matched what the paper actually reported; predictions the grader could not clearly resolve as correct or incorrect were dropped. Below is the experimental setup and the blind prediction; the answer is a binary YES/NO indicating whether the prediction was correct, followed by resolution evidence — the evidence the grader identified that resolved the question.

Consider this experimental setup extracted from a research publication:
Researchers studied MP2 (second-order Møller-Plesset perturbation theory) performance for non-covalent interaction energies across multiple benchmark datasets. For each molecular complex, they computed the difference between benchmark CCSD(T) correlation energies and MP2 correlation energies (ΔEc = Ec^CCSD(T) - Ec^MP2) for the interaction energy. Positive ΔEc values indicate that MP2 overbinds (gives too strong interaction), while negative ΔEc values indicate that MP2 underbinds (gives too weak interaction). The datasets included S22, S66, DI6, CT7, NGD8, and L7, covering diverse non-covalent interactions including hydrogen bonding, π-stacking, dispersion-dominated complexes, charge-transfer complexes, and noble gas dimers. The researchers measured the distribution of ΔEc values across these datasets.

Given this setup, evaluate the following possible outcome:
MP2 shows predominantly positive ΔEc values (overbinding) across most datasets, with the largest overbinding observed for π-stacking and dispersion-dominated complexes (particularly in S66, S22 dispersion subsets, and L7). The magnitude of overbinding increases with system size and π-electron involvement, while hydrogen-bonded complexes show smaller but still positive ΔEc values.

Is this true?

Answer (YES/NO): NO